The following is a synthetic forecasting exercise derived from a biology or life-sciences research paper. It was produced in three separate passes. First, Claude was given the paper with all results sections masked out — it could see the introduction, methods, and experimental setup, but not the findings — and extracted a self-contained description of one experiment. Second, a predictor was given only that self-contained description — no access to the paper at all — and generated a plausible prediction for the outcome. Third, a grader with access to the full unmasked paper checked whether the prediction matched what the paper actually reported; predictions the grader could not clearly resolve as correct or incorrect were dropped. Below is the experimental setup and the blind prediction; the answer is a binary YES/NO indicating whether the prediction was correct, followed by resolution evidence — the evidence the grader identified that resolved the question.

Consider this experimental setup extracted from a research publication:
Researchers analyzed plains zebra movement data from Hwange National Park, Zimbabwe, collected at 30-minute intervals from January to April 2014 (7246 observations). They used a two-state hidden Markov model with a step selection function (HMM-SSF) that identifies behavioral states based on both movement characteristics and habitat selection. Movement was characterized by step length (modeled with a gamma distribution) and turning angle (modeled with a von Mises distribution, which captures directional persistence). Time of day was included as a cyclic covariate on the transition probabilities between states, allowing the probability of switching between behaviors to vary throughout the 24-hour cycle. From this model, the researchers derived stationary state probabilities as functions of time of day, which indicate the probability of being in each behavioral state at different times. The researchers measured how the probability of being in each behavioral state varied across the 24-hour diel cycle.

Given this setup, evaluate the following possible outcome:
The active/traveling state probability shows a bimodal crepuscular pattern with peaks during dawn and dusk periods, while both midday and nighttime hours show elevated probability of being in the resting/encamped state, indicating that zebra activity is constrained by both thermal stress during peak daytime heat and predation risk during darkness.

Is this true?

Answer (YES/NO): NO